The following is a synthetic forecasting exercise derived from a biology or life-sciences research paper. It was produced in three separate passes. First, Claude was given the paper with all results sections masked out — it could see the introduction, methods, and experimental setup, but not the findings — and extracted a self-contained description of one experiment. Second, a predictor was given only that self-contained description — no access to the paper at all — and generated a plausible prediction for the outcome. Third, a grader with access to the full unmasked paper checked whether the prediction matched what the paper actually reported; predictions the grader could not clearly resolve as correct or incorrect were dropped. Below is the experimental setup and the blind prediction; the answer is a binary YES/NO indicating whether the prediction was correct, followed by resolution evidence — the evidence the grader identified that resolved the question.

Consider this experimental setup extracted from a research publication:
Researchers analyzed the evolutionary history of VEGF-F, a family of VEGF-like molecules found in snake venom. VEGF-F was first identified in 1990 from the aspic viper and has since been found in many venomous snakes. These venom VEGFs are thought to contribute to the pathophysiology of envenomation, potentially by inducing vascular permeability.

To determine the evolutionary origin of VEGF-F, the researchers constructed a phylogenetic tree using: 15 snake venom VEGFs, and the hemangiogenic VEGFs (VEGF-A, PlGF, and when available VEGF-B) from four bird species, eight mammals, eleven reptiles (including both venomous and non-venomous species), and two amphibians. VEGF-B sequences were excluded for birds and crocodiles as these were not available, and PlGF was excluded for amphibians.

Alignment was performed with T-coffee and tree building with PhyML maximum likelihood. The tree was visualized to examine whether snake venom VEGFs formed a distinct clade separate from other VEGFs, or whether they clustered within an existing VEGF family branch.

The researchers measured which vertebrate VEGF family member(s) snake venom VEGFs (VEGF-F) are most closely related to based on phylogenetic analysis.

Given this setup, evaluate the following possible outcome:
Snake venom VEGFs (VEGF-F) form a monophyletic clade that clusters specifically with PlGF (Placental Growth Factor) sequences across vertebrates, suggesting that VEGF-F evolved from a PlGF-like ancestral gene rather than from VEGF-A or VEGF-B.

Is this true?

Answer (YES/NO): NO